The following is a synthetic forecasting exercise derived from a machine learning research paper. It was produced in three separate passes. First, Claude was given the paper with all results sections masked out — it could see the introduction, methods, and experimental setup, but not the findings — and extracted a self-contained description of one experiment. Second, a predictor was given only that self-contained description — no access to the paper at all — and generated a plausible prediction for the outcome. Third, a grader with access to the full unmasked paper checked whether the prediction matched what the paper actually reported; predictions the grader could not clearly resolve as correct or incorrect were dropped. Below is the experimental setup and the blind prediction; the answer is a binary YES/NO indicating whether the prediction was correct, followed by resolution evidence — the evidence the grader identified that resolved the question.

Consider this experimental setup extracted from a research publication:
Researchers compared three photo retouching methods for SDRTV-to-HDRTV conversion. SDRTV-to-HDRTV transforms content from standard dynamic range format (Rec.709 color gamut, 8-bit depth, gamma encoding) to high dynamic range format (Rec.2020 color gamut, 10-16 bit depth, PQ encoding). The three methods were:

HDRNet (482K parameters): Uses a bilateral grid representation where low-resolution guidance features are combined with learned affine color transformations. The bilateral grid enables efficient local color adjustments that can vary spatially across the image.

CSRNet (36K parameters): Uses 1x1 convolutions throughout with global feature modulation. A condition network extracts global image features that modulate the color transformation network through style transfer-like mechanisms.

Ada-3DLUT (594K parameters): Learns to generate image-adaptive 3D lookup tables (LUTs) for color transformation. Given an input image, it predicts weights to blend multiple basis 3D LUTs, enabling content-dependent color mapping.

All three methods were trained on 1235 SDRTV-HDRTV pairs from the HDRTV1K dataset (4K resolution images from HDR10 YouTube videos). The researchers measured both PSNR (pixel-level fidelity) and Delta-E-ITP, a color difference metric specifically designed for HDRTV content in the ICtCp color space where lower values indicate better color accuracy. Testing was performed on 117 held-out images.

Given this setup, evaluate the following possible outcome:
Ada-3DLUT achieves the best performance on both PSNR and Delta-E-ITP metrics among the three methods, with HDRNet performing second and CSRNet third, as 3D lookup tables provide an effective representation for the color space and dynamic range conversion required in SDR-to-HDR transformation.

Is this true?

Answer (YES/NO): YES